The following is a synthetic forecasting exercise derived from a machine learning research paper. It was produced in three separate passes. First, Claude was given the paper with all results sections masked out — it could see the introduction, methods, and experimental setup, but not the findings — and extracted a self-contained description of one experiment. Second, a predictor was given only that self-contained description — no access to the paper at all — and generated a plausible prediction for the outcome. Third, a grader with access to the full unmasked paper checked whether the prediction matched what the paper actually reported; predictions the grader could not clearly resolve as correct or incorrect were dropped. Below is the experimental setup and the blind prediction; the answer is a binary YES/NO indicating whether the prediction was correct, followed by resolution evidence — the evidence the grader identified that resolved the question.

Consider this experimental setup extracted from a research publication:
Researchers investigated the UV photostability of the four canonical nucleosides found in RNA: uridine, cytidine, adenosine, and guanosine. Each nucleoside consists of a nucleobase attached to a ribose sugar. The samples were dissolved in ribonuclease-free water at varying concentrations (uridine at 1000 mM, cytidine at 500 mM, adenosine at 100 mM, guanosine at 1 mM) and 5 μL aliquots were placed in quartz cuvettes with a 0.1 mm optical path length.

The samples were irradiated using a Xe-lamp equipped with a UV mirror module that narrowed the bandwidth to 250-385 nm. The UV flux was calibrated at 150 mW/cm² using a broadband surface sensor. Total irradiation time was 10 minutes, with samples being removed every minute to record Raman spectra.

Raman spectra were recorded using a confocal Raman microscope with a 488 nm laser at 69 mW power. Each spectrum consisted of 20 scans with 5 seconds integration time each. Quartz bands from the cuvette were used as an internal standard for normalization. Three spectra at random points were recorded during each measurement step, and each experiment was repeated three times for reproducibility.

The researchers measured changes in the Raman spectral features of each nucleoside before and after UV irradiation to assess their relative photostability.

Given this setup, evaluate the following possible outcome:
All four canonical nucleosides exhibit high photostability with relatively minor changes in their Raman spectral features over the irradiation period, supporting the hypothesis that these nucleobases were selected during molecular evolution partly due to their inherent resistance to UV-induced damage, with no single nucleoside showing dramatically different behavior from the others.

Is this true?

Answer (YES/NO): NO